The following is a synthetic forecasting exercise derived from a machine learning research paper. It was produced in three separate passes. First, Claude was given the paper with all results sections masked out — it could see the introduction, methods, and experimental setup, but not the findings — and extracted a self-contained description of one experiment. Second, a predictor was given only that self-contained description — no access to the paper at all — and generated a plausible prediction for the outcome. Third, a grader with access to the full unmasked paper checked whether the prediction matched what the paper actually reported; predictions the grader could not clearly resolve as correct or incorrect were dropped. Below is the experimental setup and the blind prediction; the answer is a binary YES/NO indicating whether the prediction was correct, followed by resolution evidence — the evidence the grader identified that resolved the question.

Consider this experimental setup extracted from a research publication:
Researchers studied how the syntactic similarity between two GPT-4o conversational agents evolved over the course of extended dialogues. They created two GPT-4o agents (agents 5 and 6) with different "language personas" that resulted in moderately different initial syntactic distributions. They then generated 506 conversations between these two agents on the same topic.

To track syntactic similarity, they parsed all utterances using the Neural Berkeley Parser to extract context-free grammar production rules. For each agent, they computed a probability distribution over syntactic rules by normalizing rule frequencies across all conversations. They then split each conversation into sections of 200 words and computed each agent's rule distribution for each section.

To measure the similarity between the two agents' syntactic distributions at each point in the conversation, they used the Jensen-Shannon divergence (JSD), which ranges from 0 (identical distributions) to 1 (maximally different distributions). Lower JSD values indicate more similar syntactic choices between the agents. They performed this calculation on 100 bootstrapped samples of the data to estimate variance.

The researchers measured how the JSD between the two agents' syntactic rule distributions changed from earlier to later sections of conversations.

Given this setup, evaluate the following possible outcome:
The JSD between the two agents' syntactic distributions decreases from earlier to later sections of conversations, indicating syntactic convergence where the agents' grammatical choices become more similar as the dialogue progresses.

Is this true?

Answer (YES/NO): YES